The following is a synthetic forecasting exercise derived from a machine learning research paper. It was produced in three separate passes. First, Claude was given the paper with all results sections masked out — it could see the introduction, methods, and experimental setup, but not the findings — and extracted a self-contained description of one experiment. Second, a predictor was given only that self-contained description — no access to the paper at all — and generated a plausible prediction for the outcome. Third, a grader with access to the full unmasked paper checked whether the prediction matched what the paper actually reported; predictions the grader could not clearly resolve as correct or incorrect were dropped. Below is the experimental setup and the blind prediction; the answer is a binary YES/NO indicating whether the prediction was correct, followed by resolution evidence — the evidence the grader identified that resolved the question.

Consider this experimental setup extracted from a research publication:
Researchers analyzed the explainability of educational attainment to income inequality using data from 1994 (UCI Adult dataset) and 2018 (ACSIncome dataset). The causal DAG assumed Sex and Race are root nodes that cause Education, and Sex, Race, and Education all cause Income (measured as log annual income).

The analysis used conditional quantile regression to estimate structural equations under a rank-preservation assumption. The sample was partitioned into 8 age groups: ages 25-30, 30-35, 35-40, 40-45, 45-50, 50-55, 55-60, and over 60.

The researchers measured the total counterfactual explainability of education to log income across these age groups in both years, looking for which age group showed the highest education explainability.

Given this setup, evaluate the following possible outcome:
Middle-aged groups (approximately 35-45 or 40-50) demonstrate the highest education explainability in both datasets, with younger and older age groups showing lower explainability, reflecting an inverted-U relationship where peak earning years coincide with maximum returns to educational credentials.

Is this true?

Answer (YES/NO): NO